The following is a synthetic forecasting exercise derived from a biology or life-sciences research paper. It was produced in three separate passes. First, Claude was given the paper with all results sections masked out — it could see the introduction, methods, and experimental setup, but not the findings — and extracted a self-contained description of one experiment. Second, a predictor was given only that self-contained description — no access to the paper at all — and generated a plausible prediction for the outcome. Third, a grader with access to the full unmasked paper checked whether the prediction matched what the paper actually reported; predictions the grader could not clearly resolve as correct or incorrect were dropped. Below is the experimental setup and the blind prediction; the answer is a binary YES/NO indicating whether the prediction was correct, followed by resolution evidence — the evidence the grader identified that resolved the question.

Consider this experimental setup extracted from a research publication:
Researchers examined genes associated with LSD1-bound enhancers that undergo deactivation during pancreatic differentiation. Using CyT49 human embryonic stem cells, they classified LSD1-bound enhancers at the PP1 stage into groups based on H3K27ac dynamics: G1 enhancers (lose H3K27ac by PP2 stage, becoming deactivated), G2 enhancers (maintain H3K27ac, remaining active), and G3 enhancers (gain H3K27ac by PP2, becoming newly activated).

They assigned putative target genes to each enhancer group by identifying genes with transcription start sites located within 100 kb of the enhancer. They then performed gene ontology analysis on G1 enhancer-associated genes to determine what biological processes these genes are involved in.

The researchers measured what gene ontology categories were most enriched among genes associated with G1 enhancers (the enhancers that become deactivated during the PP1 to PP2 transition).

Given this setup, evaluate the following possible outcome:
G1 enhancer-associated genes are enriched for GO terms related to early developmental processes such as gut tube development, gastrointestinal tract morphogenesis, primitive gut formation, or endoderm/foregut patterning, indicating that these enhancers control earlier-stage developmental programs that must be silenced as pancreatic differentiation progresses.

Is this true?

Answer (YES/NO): NO